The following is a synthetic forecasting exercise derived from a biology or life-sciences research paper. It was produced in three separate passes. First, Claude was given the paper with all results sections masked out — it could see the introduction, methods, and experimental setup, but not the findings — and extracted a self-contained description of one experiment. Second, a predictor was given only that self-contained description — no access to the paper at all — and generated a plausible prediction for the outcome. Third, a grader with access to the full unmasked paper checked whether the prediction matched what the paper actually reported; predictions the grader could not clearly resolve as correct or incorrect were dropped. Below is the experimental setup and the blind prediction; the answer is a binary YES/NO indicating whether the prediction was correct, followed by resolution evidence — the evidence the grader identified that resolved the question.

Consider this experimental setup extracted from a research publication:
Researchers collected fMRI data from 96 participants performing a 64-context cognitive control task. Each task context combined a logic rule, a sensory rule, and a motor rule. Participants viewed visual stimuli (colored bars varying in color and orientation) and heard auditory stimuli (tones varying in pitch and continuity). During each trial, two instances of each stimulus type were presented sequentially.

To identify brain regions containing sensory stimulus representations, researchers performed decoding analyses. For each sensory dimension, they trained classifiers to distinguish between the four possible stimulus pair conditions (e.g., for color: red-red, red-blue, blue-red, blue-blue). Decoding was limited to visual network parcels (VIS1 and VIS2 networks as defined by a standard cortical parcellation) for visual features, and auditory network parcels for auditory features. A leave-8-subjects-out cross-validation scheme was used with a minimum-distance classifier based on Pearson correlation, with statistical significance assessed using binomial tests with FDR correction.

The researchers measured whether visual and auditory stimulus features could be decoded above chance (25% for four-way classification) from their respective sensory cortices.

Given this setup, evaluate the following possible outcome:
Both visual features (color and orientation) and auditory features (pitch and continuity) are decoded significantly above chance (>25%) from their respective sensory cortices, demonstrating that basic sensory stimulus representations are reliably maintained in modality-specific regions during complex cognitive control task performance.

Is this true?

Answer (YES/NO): YES